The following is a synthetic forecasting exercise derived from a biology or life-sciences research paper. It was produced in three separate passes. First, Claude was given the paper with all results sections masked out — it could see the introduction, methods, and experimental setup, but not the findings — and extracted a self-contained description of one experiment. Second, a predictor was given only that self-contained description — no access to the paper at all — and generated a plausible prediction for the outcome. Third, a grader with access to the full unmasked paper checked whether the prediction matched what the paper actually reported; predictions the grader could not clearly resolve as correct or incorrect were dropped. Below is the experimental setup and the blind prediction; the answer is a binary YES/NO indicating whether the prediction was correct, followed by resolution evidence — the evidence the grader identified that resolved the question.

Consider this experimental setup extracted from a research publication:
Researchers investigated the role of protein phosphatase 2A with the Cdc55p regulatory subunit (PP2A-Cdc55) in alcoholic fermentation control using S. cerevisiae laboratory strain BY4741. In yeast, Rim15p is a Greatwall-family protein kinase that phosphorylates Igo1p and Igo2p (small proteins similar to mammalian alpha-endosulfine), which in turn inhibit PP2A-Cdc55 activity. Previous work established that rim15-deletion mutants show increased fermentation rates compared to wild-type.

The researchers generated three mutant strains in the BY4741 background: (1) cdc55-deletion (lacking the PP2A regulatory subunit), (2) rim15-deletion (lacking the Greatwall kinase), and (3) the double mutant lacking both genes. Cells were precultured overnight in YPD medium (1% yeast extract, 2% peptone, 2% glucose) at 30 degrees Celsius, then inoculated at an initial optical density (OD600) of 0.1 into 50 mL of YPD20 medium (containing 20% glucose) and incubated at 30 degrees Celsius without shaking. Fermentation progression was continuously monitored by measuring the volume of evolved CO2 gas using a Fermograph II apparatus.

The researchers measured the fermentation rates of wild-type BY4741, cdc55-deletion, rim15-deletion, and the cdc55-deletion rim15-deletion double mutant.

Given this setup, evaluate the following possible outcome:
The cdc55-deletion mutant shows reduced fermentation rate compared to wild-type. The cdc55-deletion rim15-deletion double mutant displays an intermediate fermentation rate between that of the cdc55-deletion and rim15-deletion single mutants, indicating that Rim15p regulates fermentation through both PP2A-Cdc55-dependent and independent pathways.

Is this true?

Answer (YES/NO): NO